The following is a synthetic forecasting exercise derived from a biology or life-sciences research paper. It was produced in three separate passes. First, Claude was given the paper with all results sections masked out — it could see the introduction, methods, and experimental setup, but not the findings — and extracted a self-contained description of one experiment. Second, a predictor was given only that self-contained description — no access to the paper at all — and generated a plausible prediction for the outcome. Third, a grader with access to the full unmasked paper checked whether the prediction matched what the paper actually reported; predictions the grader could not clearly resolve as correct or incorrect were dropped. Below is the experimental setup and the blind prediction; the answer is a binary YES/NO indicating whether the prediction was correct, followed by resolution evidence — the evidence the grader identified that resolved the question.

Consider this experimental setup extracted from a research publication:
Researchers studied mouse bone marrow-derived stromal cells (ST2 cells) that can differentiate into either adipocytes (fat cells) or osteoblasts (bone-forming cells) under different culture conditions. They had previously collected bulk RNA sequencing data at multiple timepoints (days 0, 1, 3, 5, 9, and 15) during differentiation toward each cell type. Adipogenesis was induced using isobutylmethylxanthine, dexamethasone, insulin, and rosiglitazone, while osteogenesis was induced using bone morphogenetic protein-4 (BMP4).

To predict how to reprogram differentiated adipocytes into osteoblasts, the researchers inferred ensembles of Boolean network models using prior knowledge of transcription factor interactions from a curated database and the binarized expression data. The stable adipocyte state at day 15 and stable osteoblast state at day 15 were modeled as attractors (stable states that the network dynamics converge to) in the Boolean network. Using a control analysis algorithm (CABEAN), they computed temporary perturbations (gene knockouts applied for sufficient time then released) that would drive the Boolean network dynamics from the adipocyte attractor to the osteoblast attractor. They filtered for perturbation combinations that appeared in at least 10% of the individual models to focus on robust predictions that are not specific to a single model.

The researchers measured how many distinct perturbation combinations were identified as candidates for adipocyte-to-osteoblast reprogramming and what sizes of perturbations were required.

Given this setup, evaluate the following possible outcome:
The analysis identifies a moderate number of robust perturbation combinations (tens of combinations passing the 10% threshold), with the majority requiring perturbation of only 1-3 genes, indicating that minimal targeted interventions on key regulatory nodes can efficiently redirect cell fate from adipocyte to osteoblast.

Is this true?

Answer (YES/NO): NO